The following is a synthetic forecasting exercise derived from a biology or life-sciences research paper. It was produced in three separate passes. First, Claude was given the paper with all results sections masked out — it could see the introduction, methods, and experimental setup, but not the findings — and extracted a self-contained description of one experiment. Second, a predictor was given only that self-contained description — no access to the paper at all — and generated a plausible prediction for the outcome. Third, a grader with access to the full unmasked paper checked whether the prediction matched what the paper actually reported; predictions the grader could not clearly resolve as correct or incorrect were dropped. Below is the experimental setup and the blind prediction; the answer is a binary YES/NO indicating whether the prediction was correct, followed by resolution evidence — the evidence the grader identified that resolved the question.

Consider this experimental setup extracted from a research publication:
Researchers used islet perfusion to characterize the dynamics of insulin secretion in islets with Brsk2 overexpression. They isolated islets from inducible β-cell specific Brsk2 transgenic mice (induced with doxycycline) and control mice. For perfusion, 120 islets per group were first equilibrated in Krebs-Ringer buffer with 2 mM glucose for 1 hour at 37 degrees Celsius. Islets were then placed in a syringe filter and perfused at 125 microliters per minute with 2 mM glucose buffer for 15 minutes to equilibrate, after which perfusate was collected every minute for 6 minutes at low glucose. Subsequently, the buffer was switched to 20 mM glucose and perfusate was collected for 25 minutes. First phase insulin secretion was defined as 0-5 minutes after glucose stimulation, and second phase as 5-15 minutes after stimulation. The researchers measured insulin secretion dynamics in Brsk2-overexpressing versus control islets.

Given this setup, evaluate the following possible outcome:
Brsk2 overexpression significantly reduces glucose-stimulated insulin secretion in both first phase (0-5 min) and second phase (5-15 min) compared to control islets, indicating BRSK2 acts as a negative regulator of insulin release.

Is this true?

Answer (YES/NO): NO